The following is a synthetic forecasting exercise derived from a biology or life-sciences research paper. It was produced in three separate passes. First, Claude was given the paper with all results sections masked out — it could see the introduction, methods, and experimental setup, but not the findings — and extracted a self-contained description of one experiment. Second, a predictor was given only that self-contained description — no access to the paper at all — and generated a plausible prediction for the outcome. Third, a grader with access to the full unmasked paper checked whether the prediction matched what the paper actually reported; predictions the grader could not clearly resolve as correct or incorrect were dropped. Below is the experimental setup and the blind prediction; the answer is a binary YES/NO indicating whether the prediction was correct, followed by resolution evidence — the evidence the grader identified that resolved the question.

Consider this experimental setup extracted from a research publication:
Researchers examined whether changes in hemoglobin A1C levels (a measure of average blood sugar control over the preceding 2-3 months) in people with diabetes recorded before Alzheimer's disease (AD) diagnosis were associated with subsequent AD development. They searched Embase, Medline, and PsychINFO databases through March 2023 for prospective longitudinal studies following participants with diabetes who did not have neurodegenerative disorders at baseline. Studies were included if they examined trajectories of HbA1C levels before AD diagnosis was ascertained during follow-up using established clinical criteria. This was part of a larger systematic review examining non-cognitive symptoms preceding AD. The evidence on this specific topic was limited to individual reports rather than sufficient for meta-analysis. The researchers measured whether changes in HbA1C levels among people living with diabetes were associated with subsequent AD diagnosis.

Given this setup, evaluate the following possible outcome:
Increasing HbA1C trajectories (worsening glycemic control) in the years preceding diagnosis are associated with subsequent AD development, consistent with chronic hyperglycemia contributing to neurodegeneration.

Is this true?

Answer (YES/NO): NO